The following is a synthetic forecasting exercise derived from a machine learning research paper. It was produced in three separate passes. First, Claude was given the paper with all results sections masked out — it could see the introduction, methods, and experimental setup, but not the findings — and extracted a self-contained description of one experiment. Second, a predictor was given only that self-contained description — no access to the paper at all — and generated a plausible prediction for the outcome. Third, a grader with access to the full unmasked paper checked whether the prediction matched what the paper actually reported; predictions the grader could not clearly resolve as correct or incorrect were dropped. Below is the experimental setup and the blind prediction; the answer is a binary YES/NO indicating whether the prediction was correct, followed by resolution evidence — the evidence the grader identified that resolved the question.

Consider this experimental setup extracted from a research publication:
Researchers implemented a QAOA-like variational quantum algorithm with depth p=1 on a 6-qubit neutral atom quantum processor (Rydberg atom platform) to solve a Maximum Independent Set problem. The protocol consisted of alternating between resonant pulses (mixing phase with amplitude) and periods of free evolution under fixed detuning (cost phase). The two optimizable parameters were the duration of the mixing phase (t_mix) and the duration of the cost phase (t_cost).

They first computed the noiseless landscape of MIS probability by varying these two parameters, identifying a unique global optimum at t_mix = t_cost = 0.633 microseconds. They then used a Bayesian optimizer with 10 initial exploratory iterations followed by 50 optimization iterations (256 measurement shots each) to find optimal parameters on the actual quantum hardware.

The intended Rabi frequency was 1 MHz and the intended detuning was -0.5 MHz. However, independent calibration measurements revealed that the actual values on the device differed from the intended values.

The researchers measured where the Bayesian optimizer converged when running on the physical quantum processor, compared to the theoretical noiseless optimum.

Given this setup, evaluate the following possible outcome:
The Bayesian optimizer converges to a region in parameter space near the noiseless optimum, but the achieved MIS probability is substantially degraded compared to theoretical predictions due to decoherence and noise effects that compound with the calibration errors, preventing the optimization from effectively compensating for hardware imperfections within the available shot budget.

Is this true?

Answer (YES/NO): NO